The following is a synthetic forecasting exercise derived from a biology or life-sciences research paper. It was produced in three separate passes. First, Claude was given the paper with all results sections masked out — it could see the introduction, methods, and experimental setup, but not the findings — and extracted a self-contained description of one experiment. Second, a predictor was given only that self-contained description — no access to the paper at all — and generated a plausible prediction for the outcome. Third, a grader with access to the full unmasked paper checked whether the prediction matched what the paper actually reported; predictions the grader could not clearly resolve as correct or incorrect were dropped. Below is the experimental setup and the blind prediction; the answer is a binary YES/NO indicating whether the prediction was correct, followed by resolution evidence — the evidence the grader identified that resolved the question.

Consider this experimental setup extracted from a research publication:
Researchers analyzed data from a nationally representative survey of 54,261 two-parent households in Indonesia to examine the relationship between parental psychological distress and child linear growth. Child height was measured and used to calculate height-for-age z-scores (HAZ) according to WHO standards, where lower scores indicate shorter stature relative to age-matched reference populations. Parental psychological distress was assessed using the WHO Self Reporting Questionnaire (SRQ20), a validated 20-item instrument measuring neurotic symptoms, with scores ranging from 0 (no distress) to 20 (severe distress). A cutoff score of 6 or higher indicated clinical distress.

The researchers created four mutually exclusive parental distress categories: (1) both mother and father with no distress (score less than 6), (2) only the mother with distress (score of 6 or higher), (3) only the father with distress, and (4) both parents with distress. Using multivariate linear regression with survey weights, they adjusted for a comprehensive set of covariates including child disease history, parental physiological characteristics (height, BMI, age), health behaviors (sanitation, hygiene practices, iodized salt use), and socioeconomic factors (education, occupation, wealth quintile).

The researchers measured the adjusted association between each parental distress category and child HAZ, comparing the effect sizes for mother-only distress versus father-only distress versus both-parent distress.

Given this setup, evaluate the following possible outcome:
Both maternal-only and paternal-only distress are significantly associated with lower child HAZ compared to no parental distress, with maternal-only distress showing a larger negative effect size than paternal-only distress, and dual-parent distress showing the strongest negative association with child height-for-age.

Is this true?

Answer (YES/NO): NO